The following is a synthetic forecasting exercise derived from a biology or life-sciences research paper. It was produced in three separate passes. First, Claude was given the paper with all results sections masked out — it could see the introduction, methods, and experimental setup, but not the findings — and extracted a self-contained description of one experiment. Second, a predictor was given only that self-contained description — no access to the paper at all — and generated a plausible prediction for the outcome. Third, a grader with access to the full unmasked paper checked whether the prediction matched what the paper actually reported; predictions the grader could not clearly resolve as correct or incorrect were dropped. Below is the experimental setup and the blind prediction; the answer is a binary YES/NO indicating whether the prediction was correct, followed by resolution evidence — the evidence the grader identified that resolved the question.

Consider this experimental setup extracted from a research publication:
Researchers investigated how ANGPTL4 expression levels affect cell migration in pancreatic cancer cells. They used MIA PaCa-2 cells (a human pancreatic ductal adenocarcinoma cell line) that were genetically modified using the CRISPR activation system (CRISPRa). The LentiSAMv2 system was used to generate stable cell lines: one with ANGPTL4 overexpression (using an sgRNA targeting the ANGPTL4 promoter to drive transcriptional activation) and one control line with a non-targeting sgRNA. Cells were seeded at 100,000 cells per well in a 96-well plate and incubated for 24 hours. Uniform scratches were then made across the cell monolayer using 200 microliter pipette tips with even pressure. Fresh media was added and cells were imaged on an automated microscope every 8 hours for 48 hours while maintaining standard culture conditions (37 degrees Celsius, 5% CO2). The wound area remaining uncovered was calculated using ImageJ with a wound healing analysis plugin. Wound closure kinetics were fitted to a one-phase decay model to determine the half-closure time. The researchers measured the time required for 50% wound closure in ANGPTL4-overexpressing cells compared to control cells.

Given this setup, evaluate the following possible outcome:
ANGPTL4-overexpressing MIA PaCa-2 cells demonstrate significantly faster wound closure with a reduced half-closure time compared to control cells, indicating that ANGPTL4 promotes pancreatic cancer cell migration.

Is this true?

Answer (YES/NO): YES